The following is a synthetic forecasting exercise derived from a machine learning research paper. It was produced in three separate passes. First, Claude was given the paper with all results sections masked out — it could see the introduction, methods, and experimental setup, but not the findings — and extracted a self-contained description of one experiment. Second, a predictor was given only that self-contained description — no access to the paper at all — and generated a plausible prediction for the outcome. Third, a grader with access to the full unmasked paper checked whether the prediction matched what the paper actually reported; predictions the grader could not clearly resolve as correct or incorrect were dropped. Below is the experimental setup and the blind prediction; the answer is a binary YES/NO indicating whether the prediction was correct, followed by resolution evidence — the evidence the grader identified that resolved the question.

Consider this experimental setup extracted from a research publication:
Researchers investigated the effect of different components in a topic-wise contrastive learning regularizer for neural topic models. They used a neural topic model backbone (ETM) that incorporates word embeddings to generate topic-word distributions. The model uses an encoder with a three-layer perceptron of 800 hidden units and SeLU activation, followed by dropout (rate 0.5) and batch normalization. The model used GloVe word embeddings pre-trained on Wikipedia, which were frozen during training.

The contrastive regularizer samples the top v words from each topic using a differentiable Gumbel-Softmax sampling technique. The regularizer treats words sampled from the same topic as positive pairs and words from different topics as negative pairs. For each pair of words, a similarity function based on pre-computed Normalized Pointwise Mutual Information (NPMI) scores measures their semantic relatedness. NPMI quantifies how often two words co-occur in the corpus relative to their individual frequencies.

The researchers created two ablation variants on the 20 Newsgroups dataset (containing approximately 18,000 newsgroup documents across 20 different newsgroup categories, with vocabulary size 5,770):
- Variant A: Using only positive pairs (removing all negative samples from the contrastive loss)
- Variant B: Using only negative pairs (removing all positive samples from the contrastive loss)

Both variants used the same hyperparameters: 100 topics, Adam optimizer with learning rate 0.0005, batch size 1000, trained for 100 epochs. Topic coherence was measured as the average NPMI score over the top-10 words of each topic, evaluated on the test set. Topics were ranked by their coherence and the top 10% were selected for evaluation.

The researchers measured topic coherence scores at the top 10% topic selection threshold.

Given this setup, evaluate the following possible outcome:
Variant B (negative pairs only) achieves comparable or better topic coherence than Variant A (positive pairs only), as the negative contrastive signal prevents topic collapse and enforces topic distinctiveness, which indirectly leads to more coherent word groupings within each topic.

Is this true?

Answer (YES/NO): NO